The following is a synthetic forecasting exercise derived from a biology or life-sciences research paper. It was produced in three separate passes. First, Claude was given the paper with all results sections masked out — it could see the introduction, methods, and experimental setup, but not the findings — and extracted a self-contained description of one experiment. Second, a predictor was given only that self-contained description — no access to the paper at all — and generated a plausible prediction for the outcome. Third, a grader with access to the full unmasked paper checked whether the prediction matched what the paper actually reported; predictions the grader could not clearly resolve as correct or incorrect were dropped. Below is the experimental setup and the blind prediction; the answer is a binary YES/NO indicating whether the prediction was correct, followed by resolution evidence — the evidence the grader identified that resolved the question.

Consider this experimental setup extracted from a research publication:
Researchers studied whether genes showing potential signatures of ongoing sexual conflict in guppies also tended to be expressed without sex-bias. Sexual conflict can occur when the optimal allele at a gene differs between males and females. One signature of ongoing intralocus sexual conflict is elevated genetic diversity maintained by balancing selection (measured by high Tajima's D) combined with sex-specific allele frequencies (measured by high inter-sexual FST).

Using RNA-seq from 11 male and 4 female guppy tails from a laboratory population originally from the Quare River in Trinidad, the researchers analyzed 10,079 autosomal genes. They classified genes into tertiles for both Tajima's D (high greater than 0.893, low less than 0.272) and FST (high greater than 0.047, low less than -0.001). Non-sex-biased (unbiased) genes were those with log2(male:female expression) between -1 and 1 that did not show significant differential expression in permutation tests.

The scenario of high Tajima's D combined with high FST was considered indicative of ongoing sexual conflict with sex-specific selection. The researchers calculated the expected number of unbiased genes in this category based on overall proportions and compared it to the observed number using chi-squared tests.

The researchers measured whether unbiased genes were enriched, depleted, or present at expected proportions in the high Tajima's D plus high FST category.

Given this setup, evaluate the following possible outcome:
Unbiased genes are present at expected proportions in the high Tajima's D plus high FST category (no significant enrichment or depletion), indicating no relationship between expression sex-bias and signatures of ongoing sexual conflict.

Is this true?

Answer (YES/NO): YES